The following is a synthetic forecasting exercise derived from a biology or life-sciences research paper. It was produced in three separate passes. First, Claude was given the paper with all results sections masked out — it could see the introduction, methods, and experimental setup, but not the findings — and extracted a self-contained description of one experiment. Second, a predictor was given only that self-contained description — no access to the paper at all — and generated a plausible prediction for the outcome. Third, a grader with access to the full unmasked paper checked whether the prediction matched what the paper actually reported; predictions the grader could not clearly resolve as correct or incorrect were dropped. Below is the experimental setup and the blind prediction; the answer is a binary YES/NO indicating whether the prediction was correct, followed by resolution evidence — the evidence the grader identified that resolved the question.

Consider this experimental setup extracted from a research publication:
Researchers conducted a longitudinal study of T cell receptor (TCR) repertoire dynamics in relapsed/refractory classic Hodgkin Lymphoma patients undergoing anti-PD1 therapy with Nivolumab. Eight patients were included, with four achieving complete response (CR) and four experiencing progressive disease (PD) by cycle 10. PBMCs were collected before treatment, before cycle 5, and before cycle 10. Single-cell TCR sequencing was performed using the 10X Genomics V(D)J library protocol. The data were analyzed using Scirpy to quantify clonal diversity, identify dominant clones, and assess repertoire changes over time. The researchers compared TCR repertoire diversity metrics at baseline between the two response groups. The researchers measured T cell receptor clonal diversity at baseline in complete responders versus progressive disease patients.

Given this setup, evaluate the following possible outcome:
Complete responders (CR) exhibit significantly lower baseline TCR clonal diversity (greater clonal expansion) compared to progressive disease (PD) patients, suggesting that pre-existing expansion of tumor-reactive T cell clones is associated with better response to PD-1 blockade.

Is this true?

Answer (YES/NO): NO